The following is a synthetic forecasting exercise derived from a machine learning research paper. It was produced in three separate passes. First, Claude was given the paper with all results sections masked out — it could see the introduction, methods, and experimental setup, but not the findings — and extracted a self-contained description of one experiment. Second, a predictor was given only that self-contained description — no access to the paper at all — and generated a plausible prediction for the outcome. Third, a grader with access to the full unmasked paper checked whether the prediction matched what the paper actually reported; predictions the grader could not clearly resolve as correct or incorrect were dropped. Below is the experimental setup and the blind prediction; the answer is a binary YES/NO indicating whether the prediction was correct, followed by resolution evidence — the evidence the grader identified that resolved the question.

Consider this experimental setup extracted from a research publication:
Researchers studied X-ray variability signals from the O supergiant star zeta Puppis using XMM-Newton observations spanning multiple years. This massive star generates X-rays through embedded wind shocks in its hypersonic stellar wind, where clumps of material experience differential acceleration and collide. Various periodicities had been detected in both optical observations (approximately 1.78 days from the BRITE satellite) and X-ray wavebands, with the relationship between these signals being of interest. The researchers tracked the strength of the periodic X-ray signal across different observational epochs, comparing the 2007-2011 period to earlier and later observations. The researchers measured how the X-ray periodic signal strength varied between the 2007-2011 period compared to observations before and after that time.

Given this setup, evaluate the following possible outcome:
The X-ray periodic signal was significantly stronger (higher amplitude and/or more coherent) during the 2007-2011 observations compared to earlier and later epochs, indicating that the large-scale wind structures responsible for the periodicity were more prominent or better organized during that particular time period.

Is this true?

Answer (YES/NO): YES